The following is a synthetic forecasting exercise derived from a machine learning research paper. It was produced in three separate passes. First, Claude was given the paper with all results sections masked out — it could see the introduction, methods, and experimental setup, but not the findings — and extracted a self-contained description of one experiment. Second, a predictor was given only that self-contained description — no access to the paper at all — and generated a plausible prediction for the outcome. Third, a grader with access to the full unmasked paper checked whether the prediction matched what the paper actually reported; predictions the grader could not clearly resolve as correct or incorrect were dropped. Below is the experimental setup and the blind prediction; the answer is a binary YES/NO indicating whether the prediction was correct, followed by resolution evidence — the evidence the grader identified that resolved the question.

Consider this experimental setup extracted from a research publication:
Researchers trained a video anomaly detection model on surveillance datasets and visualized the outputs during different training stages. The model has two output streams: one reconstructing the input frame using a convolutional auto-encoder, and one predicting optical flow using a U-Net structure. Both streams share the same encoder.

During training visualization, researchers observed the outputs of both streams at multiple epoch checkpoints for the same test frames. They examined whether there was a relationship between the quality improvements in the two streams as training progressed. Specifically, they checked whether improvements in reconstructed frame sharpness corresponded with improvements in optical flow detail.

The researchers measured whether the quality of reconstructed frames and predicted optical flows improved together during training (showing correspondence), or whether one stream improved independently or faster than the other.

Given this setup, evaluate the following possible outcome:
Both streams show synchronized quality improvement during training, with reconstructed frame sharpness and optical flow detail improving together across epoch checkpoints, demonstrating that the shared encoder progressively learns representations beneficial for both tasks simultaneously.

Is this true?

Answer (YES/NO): YES